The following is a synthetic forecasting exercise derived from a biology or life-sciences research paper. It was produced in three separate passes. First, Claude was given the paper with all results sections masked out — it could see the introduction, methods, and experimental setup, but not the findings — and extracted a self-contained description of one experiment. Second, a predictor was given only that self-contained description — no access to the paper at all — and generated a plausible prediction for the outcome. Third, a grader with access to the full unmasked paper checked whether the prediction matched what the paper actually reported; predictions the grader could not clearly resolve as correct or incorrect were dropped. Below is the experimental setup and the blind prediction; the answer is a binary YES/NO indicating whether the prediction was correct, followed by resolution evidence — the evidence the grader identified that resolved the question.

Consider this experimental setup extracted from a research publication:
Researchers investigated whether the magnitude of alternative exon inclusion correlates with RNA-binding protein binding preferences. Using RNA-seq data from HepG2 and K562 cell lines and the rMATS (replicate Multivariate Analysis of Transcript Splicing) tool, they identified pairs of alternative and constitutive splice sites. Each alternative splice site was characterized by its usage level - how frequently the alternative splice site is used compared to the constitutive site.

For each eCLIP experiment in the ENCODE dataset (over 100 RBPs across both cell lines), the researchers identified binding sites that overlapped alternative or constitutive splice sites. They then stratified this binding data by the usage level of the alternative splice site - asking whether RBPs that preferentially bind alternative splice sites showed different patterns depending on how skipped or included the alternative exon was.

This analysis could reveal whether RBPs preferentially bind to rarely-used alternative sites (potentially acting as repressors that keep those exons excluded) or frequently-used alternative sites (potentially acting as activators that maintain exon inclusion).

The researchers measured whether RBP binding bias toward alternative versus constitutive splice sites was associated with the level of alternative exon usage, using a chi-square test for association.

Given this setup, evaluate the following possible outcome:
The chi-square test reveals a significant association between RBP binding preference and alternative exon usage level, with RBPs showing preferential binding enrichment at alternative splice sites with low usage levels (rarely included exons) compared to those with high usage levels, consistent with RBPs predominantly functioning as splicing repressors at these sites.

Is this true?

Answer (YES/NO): NO